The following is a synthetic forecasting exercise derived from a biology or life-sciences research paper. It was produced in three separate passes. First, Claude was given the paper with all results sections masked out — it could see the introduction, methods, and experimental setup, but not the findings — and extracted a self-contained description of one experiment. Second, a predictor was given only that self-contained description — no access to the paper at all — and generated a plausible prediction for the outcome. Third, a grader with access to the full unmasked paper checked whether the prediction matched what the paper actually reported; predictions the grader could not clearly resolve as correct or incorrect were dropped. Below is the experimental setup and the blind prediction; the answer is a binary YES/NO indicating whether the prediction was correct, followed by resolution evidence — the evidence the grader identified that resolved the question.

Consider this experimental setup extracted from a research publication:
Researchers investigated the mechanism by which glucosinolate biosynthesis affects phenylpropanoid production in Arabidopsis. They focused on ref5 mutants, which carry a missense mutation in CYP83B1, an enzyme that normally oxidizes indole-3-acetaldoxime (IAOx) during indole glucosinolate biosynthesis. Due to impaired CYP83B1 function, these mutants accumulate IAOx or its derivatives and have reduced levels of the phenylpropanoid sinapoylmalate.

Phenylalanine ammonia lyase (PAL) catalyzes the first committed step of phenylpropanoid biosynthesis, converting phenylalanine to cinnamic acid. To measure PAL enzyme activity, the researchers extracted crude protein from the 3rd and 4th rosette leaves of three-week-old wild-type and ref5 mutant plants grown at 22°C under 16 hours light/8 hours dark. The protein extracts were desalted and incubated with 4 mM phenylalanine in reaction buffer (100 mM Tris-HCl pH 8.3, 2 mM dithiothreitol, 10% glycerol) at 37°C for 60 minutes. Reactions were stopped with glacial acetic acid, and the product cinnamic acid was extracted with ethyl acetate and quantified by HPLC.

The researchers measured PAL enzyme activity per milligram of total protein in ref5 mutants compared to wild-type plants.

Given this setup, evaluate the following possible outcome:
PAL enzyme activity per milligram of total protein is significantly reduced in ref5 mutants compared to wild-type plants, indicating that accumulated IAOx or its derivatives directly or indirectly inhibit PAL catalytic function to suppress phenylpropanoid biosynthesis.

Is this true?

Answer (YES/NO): NO